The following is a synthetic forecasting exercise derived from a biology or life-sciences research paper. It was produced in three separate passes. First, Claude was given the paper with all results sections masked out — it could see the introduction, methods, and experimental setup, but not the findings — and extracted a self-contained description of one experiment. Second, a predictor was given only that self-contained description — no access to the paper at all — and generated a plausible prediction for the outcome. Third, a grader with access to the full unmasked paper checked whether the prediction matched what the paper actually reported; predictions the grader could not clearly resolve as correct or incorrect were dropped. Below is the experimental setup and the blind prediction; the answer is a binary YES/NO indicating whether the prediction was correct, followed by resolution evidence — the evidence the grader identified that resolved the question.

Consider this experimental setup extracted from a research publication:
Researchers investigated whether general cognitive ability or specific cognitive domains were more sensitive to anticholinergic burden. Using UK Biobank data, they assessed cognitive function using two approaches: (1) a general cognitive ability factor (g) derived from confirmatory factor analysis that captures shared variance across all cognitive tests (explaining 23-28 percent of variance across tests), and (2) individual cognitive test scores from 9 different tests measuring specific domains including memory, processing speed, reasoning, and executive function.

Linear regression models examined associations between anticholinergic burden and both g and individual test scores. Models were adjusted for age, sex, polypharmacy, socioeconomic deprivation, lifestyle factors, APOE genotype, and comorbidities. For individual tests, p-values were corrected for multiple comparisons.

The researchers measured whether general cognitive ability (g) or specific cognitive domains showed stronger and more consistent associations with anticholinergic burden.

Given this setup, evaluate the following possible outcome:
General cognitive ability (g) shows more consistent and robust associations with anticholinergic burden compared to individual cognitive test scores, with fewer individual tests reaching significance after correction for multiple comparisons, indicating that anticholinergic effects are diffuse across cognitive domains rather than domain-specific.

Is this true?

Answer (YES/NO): NO